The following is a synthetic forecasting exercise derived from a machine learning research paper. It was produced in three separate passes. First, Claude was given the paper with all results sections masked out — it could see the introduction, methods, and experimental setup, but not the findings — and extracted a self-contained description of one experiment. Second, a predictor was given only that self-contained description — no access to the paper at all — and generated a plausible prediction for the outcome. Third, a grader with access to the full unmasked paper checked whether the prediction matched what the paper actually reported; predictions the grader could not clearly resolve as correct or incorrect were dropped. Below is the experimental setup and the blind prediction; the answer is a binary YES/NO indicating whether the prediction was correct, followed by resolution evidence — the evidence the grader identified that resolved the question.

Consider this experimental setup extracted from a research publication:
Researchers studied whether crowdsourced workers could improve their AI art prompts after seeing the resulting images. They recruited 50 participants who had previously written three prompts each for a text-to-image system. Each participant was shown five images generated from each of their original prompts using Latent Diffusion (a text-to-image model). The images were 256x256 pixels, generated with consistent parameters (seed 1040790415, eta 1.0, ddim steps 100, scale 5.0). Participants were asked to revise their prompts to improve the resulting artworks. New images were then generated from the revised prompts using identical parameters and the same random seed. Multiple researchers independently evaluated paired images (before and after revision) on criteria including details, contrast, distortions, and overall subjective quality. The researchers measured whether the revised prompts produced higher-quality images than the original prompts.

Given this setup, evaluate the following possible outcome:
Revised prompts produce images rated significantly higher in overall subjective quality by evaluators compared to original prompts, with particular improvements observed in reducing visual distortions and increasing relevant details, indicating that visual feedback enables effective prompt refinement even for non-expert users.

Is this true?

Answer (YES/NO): NO